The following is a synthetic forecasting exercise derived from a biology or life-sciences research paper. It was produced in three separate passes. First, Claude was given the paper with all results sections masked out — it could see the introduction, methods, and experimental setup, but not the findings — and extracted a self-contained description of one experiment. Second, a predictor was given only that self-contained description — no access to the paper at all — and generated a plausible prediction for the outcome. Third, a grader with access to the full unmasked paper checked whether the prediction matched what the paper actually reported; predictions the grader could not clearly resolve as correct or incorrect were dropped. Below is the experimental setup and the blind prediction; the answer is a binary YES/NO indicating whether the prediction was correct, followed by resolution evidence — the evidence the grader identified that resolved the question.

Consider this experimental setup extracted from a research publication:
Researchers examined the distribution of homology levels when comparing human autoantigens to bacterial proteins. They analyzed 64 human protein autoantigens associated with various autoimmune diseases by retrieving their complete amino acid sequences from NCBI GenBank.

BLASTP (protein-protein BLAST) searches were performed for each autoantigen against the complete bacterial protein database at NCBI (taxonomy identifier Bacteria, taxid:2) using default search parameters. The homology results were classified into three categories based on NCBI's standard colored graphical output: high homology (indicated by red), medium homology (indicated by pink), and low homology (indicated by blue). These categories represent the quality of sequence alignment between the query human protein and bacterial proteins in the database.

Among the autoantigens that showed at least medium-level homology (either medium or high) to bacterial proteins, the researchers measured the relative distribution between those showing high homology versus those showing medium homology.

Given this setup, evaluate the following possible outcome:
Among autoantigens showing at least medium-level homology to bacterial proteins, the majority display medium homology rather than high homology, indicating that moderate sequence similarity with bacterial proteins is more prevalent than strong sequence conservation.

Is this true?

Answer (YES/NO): NO